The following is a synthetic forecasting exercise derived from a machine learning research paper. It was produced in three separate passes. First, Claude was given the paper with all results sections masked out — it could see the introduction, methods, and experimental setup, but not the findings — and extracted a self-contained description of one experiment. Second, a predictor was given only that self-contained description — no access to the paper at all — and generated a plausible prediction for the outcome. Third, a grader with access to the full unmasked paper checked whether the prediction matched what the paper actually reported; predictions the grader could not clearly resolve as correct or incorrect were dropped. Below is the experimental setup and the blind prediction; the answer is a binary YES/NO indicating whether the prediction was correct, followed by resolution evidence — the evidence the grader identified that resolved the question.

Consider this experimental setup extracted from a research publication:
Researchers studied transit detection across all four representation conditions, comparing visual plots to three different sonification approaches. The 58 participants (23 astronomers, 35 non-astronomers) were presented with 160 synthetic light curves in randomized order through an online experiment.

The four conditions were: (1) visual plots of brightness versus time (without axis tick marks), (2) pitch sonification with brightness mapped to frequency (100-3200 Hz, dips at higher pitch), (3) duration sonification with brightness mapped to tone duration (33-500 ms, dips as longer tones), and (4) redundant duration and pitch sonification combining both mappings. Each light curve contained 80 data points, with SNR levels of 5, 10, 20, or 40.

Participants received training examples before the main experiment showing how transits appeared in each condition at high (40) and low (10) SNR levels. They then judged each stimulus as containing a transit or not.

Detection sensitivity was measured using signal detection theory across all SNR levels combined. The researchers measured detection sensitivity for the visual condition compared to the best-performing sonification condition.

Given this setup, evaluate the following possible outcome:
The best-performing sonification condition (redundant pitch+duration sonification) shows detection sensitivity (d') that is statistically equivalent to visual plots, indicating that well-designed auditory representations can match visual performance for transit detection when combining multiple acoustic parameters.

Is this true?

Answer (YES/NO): NO